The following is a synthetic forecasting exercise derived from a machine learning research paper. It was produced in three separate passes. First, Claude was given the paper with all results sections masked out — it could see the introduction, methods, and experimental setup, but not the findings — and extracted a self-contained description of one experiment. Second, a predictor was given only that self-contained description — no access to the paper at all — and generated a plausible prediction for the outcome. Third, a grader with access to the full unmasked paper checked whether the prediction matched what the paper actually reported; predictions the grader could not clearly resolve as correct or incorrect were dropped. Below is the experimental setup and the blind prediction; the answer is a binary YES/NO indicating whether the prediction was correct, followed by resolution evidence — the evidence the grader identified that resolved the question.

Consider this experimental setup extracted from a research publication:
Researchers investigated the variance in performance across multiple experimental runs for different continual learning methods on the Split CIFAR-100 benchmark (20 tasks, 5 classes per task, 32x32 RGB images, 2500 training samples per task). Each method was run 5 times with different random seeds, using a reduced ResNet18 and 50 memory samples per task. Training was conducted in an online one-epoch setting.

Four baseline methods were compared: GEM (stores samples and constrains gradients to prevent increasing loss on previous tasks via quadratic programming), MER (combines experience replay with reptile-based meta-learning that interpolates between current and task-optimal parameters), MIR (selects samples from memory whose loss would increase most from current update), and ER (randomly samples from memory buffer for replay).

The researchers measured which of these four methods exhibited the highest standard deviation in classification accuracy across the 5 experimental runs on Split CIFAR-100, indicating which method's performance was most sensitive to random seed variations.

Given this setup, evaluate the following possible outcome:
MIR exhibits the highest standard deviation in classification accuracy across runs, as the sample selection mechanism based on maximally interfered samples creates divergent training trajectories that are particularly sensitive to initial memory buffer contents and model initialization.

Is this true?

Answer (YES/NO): NO